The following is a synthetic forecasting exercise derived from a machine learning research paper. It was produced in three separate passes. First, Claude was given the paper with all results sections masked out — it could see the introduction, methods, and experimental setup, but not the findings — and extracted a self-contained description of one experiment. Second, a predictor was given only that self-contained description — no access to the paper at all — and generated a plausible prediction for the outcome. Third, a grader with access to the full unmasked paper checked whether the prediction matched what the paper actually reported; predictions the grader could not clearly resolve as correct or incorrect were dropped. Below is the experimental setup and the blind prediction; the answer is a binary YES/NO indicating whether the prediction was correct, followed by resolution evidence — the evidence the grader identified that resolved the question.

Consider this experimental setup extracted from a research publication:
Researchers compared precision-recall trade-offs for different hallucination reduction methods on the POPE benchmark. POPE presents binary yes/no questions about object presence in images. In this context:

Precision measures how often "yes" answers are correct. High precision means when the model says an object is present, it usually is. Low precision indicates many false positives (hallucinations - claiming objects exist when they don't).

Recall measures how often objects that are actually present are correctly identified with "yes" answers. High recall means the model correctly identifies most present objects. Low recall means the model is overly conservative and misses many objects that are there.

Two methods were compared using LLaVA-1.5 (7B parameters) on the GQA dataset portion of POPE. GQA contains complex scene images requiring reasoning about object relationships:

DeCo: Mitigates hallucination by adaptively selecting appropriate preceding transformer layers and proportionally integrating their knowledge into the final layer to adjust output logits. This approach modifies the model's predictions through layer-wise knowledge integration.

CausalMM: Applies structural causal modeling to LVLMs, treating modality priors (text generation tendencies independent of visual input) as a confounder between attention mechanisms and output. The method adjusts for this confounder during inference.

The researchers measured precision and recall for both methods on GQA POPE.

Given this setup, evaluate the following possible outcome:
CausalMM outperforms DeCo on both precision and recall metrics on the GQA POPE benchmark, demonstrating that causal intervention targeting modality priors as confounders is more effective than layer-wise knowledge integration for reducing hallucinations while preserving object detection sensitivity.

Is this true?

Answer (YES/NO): NO